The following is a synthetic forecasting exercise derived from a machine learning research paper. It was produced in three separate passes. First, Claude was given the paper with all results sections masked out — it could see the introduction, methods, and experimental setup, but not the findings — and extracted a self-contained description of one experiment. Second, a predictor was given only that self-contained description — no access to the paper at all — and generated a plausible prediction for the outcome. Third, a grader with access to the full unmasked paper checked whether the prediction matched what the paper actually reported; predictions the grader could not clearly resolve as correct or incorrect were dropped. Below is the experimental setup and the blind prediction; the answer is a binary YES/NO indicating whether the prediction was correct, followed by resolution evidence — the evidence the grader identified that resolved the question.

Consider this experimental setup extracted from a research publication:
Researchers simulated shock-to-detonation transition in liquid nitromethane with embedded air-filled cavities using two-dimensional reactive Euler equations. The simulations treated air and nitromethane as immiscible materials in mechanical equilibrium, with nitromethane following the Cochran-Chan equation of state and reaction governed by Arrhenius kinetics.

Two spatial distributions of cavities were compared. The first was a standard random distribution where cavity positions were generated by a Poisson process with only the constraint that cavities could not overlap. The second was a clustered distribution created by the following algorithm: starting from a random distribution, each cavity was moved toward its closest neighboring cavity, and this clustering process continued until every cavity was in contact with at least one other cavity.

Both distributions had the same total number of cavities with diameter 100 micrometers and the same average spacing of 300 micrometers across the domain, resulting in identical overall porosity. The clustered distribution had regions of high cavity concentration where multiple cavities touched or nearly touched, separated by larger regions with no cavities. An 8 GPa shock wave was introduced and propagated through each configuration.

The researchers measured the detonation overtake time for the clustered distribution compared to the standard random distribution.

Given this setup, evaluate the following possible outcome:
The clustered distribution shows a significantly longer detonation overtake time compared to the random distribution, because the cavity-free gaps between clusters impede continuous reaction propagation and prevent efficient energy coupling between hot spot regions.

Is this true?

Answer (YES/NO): NO